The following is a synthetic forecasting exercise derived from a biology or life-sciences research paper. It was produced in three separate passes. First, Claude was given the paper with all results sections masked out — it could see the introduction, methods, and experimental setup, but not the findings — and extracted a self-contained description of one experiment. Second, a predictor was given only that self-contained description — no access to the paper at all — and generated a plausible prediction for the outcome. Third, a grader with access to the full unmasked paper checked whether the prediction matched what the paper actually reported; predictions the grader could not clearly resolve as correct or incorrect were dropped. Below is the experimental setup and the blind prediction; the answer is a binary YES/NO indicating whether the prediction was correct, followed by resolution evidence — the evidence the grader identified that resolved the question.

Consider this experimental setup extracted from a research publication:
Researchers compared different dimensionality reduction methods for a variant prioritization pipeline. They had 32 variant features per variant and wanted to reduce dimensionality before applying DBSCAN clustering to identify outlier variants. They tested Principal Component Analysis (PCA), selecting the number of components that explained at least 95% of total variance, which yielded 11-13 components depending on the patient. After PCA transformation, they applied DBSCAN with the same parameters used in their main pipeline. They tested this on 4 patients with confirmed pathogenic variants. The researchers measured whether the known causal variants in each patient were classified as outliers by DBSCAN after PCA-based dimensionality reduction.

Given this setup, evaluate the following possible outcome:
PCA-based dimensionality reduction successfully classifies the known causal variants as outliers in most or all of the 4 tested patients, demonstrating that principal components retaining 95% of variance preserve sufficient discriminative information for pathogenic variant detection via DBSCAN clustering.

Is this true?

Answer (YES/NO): NO